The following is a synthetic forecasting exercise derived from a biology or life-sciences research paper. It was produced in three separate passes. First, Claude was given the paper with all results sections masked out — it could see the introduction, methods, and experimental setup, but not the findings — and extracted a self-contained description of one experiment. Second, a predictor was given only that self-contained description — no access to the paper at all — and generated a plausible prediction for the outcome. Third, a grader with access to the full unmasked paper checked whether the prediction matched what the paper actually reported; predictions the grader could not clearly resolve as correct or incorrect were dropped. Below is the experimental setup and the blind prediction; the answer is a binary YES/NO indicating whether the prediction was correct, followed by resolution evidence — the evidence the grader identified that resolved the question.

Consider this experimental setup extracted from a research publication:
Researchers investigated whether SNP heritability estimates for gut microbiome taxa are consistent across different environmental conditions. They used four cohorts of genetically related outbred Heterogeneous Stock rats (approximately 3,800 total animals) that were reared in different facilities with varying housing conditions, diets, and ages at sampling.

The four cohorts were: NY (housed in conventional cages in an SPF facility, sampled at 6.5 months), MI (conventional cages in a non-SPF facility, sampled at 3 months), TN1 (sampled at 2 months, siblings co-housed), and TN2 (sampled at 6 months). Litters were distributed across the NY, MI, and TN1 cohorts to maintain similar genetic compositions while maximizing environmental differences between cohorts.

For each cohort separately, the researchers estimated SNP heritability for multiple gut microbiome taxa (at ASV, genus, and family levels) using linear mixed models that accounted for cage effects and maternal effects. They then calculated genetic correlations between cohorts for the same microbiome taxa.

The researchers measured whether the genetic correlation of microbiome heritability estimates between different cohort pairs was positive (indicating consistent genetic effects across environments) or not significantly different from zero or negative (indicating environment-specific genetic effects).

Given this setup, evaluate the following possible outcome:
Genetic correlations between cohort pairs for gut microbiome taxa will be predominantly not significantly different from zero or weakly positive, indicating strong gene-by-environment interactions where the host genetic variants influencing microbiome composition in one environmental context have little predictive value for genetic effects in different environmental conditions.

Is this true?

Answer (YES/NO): NO